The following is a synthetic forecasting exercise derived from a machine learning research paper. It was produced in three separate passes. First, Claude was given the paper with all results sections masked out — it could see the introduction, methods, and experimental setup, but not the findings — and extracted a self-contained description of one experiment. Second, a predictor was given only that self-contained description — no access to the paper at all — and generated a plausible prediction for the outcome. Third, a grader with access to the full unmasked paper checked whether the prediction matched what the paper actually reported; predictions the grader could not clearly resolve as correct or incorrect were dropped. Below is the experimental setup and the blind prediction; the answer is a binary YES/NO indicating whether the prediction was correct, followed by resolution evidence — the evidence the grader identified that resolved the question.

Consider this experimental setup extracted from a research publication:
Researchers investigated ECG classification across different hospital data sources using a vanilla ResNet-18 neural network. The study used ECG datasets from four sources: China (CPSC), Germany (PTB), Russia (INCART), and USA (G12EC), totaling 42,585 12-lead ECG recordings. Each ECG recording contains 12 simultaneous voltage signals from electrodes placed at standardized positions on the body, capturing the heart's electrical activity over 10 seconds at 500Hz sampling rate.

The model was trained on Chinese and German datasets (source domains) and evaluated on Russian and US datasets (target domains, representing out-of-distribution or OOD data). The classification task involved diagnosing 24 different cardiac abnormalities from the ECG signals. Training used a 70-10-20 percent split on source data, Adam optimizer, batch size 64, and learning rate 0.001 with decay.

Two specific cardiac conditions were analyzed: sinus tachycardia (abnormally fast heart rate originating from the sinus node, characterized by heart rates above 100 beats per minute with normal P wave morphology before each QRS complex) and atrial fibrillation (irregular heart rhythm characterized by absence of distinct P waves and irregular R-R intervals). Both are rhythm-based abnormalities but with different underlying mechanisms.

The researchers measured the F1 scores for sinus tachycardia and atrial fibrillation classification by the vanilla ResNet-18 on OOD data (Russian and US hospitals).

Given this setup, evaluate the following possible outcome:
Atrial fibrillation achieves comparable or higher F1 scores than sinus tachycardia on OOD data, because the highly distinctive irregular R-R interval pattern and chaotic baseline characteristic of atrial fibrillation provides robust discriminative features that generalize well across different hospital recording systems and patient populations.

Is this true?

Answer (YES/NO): NO